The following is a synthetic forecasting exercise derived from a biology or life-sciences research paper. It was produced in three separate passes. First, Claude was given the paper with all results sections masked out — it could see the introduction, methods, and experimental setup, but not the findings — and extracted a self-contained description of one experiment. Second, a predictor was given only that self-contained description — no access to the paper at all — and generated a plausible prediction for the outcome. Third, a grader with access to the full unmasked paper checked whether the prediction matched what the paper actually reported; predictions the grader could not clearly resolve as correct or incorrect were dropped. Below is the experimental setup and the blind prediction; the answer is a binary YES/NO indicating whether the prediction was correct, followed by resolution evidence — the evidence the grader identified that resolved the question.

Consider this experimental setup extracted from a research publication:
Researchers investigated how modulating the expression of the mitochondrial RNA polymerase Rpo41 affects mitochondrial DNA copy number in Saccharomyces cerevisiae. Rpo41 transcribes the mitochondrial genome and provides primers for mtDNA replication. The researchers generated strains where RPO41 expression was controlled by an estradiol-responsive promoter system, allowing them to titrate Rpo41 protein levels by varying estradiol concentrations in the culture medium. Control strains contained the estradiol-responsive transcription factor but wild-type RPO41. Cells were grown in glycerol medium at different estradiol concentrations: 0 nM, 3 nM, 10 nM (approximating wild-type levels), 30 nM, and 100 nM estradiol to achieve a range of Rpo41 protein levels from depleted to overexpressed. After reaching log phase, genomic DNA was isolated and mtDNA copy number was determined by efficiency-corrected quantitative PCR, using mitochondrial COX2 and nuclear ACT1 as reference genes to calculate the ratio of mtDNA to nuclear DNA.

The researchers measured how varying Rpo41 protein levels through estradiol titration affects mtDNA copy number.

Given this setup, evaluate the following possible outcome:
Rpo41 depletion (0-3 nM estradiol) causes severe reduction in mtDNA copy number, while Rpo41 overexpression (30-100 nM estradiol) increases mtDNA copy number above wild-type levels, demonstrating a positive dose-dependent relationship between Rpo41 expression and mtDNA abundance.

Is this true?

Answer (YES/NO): NO